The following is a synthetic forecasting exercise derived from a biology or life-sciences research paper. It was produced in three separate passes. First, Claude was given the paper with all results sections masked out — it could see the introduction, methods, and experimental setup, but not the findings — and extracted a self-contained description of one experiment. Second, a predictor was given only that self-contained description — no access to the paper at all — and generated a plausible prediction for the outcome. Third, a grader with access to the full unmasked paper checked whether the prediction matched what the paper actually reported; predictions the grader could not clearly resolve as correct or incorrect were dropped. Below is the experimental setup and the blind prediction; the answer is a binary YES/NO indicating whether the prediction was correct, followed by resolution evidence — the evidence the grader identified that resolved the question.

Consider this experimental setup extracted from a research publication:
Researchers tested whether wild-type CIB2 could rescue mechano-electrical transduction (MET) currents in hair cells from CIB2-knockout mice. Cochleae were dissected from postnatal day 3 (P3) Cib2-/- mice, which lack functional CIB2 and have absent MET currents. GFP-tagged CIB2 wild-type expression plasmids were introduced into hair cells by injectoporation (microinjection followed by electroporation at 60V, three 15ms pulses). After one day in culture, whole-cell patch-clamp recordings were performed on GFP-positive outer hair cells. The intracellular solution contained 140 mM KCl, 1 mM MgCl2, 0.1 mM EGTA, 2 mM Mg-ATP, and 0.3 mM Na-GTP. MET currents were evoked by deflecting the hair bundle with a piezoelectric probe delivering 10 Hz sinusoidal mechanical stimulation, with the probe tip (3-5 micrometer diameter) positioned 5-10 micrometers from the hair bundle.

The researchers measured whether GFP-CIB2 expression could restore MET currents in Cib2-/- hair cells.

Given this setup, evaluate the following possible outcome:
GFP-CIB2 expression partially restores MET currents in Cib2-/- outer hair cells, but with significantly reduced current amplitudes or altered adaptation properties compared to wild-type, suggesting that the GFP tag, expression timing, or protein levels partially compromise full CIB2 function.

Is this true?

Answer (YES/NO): NO